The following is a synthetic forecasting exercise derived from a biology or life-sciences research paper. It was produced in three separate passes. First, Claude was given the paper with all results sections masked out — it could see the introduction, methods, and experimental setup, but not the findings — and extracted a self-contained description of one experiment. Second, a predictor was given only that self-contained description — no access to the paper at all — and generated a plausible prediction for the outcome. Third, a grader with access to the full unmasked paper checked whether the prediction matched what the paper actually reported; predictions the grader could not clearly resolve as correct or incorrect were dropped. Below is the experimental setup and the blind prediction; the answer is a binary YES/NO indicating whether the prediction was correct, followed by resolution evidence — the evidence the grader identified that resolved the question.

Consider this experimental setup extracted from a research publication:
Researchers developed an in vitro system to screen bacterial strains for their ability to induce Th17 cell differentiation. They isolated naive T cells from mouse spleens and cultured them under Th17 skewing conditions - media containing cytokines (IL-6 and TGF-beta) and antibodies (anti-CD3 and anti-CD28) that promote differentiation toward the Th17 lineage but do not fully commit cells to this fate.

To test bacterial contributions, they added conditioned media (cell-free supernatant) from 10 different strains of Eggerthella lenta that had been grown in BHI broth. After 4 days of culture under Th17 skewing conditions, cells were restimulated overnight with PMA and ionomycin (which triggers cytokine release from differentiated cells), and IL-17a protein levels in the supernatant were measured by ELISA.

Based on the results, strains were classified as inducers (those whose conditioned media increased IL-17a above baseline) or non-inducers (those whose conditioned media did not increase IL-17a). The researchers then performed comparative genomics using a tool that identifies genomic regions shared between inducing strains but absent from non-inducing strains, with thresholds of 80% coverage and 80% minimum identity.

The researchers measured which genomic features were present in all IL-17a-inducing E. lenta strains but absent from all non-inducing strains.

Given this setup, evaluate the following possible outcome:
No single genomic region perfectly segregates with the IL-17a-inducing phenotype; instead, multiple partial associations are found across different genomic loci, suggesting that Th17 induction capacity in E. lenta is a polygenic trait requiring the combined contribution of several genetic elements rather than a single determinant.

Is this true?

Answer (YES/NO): NO